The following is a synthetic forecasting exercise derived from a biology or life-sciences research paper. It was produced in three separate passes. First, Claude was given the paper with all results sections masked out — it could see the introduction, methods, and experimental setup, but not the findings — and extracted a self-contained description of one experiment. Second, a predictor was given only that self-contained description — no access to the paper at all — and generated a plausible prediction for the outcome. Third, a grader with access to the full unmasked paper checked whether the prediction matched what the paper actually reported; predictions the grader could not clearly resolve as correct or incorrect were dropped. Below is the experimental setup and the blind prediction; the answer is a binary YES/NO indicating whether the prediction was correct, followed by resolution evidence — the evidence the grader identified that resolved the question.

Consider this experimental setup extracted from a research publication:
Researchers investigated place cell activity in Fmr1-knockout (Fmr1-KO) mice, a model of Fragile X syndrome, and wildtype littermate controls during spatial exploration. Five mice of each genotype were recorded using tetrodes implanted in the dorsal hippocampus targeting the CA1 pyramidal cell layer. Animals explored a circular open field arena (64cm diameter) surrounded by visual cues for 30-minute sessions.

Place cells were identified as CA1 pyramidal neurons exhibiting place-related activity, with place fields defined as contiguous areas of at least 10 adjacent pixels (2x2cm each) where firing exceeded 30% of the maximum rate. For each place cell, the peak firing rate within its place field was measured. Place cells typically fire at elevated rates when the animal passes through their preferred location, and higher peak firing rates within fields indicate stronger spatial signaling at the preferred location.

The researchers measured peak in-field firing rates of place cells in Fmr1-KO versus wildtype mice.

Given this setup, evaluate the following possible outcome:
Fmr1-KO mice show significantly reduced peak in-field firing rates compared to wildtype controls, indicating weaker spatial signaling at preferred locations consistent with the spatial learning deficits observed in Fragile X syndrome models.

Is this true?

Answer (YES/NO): NO